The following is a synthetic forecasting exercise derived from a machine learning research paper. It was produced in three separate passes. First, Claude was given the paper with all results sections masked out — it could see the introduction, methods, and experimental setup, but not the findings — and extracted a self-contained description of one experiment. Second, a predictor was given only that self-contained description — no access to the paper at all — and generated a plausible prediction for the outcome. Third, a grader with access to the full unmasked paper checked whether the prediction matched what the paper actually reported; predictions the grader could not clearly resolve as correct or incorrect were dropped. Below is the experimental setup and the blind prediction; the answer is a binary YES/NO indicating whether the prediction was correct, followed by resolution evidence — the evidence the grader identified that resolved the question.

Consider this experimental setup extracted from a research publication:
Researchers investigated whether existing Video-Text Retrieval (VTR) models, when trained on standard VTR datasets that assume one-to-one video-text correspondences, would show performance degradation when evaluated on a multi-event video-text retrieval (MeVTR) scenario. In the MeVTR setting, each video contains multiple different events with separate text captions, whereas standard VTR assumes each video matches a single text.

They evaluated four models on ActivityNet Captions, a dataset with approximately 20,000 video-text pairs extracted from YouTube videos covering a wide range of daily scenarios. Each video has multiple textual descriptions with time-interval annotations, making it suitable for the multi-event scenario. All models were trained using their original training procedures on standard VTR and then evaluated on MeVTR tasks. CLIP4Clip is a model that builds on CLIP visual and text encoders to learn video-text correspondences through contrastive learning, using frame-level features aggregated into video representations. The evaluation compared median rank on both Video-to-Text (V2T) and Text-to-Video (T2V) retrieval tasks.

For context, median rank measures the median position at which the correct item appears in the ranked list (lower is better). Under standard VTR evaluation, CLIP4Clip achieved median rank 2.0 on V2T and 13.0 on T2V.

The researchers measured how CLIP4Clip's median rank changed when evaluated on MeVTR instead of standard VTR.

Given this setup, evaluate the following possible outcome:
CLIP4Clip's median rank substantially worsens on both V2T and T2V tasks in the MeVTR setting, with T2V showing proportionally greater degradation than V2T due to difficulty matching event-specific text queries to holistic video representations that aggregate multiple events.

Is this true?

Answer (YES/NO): NO